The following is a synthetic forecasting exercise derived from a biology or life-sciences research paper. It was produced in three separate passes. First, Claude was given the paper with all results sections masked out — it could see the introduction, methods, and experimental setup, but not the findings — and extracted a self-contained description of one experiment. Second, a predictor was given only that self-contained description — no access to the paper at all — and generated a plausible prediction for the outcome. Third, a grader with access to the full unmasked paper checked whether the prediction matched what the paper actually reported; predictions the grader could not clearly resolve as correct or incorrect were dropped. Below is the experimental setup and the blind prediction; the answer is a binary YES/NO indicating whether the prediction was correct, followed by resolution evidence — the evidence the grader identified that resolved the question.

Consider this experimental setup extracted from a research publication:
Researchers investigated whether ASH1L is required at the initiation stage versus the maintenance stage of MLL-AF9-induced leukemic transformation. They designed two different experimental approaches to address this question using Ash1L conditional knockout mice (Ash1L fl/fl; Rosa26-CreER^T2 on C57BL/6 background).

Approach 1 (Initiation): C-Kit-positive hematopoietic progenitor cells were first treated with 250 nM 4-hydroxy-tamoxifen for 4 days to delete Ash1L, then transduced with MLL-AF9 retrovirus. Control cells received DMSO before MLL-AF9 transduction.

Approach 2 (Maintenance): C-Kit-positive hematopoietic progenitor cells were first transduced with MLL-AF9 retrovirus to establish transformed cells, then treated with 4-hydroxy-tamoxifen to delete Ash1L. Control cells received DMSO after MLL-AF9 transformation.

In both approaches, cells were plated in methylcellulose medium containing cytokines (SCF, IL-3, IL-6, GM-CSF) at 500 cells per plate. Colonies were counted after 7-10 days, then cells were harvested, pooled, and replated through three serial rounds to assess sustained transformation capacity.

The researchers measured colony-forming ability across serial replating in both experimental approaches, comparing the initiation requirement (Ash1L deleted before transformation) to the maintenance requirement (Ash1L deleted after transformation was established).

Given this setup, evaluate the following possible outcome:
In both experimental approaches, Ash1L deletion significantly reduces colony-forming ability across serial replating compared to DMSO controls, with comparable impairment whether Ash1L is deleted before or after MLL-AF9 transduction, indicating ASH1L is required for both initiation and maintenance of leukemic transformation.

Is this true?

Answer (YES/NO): NO